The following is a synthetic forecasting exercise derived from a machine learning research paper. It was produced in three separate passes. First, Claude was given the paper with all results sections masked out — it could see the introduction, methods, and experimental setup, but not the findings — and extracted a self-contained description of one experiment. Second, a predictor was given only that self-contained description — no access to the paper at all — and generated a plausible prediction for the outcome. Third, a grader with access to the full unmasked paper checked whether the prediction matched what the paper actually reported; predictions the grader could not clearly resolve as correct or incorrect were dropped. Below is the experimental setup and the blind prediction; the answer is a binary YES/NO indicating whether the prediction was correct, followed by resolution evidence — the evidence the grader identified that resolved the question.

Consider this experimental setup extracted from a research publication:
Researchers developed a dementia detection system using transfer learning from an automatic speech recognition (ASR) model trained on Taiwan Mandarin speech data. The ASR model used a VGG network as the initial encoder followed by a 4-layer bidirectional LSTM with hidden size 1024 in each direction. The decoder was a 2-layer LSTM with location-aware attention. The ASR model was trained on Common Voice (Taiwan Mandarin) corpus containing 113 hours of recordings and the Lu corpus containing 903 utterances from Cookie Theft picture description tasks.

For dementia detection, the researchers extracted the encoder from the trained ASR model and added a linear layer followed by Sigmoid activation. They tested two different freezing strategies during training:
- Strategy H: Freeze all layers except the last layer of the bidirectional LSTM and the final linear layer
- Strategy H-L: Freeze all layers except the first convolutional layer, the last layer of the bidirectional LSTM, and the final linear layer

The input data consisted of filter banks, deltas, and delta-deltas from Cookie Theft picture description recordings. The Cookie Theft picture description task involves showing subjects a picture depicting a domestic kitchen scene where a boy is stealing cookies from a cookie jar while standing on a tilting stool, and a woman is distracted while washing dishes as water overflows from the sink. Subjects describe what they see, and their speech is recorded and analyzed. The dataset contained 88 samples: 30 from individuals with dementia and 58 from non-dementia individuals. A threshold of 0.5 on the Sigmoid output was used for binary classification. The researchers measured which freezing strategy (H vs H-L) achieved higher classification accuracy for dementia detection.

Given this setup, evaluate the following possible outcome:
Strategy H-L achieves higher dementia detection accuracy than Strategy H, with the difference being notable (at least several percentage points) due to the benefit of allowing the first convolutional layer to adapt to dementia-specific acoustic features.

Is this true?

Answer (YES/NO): NO